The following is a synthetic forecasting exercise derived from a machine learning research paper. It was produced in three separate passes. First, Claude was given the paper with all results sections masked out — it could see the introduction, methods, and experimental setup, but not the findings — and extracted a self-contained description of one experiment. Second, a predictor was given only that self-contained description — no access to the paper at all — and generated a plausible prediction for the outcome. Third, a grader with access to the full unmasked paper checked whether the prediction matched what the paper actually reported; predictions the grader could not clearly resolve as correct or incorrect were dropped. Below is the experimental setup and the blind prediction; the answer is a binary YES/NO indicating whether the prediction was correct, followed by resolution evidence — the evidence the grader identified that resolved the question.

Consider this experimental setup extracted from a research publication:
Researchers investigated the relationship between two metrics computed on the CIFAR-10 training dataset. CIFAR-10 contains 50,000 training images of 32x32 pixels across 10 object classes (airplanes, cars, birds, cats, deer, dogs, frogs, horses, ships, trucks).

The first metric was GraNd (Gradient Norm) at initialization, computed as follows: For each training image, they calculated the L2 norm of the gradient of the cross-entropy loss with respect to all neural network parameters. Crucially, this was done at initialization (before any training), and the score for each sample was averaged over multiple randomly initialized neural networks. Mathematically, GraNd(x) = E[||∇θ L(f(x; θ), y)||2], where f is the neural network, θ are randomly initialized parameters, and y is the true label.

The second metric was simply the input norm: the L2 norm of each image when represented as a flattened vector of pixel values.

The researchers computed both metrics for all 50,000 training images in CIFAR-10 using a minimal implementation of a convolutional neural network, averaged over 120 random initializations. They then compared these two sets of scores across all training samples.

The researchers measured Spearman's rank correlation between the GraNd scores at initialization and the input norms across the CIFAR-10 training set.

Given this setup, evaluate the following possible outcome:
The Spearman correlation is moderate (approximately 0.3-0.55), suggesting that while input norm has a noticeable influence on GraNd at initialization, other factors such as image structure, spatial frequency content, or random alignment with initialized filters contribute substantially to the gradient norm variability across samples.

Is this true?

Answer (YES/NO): NO